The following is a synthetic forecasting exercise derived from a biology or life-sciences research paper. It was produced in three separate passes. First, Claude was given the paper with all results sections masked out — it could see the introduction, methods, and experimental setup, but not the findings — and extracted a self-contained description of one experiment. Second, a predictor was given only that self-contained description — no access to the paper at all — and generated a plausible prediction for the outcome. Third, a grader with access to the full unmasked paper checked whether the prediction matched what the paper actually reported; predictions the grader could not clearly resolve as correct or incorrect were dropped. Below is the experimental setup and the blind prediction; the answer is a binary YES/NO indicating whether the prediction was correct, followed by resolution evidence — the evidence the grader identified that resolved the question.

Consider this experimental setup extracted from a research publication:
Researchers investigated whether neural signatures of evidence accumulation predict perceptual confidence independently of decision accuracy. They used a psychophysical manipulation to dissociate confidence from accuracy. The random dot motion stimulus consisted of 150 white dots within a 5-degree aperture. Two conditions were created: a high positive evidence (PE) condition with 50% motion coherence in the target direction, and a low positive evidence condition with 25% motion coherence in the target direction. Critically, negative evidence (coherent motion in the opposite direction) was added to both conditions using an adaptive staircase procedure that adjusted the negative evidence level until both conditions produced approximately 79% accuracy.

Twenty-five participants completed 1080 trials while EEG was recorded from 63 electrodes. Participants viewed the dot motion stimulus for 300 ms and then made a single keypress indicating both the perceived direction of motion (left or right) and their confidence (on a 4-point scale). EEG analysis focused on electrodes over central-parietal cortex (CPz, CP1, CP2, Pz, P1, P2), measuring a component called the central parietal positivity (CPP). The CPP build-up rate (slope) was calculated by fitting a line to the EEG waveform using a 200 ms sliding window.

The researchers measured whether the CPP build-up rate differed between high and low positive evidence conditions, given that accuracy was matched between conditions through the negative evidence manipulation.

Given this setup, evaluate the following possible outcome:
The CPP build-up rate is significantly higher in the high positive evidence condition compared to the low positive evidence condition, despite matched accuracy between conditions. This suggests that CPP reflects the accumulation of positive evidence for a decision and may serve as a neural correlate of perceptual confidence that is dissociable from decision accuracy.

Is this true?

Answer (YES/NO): YES